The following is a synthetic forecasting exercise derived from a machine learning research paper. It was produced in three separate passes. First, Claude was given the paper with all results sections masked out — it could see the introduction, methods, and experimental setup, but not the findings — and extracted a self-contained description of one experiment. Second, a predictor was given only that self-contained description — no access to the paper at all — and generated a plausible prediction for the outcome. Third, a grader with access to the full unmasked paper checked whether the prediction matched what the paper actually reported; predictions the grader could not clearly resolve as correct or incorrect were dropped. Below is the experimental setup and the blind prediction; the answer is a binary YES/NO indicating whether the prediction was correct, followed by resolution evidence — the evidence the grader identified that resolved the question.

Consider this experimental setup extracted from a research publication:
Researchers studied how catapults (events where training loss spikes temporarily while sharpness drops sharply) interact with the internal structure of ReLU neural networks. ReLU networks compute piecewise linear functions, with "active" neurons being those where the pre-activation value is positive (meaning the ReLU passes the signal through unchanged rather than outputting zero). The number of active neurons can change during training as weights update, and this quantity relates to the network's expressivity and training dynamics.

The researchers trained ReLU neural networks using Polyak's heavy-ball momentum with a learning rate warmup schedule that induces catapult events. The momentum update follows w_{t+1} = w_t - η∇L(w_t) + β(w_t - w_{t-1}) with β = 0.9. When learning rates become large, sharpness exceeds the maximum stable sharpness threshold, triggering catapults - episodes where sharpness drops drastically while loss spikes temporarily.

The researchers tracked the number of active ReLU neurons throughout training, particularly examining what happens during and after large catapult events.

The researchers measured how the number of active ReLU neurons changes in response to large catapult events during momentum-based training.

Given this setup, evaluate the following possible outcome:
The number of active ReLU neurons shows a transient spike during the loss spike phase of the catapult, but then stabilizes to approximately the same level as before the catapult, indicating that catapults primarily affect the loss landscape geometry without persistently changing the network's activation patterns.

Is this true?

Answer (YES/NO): NO